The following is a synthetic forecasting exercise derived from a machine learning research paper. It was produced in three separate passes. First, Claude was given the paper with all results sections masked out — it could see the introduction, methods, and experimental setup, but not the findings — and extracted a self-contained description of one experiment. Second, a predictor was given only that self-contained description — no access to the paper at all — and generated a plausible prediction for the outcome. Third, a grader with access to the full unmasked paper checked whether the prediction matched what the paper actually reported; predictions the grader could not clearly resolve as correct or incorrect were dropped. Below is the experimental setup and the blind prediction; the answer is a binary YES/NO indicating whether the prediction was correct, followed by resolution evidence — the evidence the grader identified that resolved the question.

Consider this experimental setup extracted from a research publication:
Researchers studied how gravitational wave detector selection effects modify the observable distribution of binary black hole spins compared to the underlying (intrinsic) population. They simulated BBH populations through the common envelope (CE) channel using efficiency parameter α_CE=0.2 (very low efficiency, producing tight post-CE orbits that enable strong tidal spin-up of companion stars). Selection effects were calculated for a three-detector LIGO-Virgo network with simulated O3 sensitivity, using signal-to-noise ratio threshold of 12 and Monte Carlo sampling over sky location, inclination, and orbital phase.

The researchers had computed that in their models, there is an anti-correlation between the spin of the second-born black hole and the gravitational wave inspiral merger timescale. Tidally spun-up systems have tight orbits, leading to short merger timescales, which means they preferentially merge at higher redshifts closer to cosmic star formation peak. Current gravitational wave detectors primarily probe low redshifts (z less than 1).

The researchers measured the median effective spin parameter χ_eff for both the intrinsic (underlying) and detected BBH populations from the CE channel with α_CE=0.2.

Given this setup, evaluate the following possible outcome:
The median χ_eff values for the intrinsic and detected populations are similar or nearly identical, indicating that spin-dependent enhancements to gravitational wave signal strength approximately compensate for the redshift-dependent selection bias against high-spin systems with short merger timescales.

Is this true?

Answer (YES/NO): NO